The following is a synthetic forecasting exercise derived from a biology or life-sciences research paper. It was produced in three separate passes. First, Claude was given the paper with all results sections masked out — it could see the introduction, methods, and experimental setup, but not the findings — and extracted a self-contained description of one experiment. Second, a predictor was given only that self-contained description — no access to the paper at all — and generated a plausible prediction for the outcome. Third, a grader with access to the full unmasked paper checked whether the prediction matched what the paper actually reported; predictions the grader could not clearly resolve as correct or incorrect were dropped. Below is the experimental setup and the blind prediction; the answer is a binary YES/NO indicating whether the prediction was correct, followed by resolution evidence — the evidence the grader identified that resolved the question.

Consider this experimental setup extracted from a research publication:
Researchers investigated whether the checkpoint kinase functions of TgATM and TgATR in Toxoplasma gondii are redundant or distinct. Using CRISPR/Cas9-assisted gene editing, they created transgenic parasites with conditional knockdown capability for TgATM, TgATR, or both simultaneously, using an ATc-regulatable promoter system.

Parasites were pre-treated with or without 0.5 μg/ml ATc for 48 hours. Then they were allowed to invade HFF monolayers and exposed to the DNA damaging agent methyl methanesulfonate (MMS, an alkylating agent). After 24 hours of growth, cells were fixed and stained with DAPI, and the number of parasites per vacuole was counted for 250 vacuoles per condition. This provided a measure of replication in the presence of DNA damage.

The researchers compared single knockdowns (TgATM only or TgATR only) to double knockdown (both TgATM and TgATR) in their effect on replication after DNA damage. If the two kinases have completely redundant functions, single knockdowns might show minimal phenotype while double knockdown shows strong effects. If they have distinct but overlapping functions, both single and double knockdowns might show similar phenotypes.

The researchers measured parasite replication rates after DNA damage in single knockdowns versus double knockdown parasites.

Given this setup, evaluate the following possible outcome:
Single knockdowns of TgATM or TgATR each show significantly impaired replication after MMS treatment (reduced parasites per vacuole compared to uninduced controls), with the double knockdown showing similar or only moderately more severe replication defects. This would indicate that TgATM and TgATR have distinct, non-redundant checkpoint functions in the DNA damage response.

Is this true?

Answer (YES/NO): NO